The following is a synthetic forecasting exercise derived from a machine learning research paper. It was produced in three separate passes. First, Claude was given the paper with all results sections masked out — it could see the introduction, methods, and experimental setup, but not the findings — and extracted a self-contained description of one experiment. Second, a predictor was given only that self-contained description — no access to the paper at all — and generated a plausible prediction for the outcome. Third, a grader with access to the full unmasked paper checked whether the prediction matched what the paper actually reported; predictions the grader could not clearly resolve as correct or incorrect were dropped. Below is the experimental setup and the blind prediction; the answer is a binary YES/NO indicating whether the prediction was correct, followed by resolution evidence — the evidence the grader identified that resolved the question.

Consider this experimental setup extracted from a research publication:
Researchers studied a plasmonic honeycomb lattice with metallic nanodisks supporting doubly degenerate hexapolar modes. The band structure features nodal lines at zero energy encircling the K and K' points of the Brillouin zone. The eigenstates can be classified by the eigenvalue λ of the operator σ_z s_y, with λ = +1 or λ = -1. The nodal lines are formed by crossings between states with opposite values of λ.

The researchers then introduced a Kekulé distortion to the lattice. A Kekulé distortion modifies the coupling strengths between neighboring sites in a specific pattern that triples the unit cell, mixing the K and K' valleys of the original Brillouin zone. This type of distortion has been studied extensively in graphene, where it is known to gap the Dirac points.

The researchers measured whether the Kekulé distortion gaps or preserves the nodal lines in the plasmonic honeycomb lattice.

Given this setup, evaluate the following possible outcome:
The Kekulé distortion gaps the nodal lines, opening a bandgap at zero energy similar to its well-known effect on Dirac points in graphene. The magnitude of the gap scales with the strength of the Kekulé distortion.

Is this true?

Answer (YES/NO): YES